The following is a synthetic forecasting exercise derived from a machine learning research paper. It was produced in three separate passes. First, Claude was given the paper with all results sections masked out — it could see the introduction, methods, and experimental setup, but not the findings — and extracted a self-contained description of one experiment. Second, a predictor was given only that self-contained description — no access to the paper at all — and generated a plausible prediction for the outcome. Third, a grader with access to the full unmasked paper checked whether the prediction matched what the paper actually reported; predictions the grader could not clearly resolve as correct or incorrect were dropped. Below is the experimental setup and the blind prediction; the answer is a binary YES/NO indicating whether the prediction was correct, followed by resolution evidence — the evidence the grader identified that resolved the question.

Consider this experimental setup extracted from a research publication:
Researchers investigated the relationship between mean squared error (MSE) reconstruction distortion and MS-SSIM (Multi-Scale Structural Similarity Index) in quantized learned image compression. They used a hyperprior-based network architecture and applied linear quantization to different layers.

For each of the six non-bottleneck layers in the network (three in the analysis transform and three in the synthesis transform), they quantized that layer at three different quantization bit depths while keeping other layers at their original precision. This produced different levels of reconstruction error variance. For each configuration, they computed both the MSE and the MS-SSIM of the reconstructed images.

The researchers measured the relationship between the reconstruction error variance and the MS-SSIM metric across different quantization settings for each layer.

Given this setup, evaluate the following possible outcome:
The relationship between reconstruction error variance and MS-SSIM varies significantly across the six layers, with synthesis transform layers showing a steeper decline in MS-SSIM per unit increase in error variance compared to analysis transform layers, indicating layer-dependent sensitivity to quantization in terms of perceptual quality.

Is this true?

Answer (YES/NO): YES